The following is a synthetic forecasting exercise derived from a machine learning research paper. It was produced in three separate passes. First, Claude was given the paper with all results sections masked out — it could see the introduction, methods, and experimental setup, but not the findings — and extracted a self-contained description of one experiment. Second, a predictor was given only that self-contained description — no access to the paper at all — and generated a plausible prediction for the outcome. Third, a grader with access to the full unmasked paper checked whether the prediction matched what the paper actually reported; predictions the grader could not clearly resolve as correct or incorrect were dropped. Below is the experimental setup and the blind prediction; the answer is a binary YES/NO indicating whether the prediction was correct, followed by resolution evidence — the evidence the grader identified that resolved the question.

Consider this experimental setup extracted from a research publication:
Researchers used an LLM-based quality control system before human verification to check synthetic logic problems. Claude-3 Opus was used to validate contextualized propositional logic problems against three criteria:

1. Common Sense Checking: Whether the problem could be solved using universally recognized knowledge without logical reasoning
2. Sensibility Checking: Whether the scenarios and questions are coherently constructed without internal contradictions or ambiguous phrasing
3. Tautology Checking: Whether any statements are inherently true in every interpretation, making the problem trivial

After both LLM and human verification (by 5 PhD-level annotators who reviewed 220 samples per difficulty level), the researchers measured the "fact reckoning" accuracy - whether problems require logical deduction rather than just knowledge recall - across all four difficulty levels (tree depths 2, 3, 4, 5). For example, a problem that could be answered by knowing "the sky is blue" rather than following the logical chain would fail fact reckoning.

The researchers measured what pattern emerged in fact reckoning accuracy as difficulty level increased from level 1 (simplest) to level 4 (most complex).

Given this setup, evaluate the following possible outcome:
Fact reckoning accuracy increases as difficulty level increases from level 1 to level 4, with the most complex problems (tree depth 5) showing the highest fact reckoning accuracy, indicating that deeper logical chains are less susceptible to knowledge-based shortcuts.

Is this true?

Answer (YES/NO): NO